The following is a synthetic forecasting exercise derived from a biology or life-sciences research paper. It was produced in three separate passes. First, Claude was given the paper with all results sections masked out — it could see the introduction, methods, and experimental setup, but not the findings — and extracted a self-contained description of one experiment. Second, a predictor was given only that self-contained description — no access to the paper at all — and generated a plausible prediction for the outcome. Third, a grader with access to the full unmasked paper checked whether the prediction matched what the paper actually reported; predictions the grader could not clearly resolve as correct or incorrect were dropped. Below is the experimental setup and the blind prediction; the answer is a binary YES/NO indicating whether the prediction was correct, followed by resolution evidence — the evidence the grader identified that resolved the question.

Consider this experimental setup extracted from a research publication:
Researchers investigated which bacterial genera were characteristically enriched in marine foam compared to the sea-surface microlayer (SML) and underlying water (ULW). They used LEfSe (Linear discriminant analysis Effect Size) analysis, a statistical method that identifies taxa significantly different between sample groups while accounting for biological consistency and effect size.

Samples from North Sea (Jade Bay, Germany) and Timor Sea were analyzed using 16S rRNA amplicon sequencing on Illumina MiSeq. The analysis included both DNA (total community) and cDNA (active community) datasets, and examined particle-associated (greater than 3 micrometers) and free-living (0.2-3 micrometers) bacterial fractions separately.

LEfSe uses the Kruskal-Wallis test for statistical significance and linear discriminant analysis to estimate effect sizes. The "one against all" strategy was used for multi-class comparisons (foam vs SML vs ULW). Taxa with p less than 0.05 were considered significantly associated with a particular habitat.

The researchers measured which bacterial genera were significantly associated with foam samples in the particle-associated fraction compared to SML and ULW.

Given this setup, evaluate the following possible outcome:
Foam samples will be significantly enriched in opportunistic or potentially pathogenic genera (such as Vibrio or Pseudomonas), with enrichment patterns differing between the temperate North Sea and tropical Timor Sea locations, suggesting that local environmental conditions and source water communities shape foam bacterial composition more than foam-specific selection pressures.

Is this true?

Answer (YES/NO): NO